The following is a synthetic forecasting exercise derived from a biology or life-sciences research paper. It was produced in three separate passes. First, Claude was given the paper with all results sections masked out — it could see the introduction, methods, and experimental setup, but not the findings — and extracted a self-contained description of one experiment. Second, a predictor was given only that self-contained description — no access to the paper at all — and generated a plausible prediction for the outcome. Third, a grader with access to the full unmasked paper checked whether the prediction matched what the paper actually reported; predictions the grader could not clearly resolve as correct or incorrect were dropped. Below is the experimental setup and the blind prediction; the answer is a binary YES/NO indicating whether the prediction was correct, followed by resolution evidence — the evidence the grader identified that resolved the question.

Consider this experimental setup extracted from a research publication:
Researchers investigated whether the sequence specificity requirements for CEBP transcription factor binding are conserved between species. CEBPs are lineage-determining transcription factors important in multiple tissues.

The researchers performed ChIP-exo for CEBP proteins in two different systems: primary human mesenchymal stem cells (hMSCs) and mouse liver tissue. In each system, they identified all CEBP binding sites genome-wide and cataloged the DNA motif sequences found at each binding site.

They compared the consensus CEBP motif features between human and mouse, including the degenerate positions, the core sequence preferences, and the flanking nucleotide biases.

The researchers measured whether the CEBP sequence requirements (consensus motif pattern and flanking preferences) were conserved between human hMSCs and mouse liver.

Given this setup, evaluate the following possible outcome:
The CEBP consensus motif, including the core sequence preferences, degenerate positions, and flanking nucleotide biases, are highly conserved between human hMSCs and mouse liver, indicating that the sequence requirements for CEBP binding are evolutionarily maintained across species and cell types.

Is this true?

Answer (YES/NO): YES